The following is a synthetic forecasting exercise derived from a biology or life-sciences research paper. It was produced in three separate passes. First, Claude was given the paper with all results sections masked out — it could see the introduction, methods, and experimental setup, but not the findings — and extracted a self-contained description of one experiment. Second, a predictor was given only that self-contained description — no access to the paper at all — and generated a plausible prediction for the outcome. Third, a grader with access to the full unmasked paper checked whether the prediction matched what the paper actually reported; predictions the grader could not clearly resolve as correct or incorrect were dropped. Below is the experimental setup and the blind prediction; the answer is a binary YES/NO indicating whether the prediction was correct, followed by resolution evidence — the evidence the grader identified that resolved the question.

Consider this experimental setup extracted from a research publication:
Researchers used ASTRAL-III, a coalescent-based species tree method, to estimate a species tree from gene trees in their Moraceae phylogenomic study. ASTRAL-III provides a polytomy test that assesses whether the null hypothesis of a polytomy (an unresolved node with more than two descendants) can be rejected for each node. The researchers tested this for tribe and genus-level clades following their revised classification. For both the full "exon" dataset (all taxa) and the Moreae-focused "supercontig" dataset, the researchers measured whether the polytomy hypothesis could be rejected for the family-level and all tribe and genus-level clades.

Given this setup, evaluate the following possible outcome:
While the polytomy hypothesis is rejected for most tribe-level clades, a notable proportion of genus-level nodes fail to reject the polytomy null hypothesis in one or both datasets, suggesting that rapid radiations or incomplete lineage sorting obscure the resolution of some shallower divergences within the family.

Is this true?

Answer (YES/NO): NO